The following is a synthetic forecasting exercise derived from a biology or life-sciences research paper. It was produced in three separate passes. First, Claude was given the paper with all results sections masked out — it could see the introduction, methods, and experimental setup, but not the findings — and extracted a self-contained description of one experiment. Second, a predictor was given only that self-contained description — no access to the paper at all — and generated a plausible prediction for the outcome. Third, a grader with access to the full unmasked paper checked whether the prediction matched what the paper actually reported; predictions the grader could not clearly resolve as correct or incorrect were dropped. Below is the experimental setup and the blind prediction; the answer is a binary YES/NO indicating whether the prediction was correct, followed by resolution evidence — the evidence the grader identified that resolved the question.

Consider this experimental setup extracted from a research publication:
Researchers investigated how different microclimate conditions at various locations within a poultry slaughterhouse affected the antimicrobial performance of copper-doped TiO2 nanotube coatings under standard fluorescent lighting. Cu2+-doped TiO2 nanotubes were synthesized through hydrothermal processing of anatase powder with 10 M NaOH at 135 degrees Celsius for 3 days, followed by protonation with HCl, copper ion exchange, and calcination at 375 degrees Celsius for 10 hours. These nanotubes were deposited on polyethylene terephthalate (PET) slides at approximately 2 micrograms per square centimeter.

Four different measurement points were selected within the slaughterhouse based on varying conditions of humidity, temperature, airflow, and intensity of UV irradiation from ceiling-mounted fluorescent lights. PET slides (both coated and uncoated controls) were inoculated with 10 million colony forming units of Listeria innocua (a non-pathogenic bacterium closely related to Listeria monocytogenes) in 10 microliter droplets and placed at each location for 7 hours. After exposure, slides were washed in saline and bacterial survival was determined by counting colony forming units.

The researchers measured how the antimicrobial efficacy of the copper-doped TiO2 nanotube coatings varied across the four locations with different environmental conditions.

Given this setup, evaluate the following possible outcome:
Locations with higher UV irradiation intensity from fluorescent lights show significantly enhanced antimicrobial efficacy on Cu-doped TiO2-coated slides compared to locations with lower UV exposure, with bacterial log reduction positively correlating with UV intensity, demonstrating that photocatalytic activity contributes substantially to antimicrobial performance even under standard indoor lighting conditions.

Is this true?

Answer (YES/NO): NO